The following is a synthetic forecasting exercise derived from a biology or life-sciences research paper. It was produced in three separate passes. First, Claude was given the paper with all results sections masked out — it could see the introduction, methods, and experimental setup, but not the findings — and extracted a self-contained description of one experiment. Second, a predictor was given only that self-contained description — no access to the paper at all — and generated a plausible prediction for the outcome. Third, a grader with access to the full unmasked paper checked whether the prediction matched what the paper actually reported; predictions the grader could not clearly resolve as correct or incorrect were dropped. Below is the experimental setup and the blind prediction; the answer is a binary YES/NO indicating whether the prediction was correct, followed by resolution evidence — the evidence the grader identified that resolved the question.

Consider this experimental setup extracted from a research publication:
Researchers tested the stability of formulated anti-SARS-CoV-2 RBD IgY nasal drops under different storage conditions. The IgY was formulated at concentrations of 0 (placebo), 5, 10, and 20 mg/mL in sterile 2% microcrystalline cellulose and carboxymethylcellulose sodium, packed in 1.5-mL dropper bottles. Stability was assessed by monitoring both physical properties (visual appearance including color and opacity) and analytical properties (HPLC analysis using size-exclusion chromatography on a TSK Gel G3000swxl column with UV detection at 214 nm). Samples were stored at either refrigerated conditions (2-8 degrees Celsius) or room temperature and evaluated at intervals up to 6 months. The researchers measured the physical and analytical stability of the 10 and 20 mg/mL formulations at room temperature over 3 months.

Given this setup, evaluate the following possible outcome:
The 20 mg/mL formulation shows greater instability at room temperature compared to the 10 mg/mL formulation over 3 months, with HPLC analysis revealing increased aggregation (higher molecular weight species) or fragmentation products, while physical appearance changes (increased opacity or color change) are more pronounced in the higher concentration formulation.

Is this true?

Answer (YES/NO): NO